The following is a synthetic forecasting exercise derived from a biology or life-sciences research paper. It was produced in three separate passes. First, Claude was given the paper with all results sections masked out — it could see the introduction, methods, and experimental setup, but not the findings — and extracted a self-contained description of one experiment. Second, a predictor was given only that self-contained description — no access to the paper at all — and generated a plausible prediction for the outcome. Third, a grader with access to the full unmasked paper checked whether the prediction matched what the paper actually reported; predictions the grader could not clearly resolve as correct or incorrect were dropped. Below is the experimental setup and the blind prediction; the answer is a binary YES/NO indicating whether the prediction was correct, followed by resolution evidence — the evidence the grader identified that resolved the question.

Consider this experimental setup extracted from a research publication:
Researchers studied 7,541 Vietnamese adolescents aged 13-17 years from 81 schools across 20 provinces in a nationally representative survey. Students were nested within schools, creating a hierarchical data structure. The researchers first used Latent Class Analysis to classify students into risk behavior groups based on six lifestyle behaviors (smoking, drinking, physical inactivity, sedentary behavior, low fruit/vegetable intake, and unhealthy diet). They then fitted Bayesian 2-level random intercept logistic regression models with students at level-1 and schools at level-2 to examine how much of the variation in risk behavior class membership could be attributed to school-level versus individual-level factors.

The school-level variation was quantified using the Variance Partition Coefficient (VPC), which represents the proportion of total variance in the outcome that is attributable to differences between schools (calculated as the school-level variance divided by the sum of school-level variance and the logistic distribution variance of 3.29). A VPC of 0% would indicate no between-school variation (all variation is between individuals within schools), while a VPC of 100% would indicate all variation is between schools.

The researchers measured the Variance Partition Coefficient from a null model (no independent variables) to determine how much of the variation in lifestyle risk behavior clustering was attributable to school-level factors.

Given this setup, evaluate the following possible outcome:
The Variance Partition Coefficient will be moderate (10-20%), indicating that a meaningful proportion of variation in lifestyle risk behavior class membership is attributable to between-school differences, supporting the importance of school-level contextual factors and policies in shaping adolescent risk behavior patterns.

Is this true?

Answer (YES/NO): YES